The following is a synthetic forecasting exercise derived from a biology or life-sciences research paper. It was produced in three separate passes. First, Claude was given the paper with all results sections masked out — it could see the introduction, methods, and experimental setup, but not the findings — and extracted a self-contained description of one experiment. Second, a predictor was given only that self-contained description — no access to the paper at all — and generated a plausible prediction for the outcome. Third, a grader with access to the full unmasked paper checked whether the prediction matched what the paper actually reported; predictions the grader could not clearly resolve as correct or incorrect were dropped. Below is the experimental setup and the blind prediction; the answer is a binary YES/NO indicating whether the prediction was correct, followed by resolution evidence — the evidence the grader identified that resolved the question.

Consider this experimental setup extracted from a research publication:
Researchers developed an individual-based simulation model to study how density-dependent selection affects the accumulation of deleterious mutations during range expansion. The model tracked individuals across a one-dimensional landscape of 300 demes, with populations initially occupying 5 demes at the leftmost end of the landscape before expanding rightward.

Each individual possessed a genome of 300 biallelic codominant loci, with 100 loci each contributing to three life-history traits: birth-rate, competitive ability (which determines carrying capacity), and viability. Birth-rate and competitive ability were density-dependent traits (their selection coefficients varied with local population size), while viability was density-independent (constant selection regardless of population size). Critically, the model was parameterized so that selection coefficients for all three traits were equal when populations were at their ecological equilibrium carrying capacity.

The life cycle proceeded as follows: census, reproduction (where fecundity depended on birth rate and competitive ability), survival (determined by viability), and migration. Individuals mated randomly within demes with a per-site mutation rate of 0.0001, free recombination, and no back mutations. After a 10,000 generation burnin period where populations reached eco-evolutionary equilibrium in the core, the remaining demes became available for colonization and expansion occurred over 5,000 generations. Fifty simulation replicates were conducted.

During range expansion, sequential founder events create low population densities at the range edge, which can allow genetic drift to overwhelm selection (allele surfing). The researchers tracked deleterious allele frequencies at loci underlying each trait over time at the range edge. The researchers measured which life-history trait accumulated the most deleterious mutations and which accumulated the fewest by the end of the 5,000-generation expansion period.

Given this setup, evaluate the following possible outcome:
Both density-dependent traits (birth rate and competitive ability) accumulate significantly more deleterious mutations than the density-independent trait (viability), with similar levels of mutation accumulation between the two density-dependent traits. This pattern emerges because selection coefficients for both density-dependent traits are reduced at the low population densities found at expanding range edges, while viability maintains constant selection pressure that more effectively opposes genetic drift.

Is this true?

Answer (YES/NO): NO